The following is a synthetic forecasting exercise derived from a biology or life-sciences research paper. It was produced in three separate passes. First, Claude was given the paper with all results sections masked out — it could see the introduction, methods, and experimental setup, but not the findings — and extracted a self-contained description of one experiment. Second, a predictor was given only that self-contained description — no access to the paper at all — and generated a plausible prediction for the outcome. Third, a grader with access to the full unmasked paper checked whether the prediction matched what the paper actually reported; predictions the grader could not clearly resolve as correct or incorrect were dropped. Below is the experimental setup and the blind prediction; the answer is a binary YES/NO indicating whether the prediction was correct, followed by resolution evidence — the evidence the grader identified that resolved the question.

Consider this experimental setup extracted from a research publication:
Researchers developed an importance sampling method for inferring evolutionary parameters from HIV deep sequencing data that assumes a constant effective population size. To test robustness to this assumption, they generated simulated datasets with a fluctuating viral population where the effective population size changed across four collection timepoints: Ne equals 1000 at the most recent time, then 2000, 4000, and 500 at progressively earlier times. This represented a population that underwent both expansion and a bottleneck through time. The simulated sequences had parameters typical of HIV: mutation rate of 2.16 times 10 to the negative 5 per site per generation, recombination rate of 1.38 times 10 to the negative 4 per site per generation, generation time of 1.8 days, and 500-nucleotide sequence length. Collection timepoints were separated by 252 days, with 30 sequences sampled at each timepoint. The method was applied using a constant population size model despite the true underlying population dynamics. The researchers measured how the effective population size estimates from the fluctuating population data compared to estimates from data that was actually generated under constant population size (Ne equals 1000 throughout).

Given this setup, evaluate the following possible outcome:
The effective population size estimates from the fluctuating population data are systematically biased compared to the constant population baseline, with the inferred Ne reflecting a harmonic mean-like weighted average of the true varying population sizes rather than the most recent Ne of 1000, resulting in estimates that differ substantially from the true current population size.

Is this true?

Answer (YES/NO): NO